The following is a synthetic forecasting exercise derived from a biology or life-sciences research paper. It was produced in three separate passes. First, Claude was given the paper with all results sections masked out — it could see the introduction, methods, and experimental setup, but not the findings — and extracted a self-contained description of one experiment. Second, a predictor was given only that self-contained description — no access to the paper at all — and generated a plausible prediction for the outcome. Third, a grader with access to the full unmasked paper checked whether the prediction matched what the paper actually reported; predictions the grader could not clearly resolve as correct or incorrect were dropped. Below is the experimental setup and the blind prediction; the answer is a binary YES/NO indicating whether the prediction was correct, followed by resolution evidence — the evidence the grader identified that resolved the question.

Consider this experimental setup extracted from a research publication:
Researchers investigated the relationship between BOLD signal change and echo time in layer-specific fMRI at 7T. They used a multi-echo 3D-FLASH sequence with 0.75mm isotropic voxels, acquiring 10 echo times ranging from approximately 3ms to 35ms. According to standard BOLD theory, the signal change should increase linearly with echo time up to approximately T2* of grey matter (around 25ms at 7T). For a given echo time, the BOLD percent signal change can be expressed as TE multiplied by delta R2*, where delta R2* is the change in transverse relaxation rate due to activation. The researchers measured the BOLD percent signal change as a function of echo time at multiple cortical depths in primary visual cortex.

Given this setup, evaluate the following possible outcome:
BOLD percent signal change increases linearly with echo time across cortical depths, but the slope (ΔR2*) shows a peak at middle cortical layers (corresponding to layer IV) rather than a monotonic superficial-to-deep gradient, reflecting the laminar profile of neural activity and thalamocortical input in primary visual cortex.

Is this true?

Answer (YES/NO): NO